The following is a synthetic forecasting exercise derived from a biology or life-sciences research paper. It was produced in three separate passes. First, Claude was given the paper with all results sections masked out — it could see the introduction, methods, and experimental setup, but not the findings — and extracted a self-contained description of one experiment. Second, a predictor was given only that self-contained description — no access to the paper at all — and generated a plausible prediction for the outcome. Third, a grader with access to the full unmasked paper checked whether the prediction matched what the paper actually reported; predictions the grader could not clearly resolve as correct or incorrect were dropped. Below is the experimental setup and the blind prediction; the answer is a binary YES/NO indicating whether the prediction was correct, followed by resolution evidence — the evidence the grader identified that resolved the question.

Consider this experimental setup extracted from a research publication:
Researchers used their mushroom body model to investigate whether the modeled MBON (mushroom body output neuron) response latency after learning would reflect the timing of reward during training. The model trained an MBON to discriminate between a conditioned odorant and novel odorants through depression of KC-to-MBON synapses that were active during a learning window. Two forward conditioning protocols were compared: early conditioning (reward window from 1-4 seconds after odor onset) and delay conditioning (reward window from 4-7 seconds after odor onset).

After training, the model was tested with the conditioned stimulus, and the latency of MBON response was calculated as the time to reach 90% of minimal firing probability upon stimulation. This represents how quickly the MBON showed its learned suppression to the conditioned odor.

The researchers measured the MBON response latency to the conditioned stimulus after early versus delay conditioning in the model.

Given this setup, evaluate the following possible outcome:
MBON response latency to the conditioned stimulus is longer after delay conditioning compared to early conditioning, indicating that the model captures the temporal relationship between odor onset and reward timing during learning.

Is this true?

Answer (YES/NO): YES